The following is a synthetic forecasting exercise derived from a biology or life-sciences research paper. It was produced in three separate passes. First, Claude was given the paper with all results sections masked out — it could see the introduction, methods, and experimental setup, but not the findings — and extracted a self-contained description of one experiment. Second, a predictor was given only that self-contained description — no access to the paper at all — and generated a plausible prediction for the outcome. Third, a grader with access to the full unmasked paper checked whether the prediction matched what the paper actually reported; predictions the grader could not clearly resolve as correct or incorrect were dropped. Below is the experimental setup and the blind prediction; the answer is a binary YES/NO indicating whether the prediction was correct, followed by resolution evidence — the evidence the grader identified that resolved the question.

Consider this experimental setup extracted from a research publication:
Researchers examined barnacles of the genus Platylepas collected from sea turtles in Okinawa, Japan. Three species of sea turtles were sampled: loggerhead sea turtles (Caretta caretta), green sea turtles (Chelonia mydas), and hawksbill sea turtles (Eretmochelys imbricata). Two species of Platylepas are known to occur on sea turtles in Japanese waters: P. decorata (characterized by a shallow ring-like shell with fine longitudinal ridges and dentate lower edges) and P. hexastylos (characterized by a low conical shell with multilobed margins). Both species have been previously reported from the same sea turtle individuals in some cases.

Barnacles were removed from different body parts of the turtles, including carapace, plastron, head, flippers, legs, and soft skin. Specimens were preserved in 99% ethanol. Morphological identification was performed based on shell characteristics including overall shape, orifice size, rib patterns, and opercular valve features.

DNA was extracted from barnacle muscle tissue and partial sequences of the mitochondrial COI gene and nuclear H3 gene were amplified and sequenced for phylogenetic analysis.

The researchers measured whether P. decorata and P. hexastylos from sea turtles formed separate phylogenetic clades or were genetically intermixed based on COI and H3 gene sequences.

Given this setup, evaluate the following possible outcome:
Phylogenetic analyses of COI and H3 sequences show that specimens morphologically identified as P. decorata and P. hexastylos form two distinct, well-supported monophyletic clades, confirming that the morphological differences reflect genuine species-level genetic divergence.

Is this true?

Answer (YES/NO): YES